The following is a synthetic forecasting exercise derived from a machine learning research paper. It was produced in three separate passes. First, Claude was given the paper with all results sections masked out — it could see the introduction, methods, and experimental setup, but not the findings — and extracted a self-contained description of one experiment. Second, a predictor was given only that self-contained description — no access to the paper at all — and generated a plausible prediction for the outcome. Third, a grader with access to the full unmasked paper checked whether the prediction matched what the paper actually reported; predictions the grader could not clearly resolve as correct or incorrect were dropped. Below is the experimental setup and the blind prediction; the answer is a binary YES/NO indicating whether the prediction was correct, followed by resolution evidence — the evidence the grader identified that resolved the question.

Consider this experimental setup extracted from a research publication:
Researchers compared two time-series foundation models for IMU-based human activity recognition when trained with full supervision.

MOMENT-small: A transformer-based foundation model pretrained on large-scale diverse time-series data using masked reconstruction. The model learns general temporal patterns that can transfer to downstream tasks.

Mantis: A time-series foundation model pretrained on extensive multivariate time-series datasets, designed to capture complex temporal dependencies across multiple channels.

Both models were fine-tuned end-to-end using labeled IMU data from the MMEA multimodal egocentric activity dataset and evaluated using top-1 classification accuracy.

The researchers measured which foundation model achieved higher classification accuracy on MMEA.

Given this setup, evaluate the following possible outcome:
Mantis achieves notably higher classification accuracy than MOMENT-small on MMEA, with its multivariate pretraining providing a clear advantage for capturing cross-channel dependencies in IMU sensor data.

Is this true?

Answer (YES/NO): YES